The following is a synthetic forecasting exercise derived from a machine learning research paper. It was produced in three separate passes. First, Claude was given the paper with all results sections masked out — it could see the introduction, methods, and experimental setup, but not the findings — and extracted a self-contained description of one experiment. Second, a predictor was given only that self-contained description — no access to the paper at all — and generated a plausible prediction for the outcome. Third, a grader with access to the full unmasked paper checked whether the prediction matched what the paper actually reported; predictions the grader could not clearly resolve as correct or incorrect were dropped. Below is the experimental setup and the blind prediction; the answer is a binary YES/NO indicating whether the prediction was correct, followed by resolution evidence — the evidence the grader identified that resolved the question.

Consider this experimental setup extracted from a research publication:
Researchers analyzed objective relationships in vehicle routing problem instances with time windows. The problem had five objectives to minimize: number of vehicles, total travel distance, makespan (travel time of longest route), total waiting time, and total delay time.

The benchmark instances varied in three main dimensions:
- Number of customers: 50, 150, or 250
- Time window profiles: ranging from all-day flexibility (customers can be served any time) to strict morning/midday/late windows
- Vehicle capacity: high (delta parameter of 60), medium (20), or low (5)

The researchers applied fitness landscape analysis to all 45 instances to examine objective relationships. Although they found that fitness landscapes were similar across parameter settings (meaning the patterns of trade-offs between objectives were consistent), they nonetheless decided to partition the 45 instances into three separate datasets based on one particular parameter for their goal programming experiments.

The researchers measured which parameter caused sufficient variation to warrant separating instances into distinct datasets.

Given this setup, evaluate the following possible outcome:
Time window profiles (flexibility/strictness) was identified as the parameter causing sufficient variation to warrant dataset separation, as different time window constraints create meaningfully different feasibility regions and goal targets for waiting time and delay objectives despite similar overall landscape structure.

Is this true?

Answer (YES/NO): NO